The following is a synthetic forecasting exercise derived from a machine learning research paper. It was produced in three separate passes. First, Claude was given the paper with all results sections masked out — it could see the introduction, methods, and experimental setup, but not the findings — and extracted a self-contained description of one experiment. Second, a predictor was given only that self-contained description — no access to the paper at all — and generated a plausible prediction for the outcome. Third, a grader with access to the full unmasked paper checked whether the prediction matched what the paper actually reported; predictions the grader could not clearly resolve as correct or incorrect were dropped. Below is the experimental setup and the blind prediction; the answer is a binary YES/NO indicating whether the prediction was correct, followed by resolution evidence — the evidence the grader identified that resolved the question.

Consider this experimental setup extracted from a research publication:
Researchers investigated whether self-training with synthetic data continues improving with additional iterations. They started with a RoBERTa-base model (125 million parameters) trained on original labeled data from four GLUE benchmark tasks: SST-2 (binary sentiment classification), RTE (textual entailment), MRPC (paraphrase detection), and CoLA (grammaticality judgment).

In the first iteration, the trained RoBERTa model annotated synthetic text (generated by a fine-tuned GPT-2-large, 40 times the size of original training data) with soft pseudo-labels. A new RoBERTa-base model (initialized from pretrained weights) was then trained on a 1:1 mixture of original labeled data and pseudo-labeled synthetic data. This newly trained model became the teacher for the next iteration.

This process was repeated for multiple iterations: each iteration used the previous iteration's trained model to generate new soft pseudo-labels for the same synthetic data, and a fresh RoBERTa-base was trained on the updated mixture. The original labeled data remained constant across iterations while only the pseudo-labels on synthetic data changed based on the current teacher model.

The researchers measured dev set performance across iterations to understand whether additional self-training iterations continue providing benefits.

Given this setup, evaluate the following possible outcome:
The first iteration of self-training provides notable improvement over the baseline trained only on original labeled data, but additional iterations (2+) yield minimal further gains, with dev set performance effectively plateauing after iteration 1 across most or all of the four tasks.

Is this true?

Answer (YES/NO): NO